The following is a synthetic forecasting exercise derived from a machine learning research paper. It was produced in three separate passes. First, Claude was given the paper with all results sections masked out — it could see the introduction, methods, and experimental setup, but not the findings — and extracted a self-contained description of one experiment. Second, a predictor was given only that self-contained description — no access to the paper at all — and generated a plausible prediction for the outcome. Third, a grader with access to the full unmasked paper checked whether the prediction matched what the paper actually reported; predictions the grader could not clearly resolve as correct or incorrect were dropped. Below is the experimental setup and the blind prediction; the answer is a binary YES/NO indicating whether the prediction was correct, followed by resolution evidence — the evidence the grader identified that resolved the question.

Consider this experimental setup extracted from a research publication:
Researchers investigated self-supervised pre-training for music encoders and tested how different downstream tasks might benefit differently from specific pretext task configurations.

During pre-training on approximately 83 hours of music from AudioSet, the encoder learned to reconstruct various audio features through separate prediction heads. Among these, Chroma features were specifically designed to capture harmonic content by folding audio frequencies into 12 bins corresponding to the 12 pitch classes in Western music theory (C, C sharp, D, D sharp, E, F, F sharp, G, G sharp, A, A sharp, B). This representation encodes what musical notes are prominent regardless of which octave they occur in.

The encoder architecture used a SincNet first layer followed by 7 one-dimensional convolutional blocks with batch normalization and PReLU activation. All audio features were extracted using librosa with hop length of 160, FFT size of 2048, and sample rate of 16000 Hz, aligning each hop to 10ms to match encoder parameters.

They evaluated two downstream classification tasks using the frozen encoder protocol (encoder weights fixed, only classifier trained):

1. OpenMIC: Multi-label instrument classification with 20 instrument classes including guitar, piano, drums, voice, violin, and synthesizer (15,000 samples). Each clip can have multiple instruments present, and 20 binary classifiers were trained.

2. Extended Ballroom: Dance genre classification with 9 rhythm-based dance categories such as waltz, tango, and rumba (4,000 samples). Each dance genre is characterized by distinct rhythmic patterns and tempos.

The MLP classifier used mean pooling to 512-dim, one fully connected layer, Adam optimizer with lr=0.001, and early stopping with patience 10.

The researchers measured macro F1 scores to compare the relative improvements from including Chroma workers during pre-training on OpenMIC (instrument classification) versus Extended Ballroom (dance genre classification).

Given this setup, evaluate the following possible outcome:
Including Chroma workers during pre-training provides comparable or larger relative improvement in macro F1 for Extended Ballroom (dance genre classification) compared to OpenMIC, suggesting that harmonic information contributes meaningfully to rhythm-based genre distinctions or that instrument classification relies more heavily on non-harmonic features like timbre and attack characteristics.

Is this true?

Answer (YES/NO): YES